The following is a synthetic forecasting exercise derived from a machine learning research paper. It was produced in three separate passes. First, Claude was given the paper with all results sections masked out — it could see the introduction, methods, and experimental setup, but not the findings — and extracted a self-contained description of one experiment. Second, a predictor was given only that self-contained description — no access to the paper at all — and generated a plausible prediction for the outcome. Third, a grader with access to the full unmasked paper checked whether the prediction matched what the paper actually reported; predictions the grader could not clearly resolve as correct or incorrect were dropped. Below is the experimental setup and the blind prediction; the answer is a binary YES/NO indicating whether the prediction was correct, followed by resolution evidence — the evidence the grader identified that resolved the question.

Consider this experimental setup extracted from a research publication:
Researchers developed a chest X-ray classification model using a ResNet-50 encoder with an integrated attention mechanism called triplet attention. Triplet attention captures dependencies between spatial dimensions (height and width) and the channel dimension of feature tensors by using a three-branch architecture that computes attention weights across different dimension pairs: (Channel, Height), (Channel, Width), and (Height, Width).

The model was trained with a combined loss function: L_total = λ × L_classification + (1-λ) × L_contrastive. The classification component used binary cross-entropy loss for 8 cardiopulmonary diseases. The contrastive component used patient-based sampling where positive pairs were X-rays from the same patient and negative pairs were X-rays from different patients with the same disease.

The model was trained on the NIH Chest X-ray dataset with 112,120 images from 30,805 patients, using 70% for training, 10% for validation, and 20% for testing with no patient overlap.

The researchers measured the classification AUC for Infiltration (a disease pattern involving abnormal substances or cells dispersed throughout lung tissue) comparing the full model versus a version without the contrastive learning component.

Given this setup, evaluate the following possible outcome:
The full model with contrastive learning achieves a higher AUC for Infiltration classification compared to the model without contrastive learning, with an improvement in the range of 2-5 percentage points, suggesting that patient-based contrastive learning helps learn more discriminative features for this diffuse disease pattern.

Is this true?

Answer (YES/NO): NO